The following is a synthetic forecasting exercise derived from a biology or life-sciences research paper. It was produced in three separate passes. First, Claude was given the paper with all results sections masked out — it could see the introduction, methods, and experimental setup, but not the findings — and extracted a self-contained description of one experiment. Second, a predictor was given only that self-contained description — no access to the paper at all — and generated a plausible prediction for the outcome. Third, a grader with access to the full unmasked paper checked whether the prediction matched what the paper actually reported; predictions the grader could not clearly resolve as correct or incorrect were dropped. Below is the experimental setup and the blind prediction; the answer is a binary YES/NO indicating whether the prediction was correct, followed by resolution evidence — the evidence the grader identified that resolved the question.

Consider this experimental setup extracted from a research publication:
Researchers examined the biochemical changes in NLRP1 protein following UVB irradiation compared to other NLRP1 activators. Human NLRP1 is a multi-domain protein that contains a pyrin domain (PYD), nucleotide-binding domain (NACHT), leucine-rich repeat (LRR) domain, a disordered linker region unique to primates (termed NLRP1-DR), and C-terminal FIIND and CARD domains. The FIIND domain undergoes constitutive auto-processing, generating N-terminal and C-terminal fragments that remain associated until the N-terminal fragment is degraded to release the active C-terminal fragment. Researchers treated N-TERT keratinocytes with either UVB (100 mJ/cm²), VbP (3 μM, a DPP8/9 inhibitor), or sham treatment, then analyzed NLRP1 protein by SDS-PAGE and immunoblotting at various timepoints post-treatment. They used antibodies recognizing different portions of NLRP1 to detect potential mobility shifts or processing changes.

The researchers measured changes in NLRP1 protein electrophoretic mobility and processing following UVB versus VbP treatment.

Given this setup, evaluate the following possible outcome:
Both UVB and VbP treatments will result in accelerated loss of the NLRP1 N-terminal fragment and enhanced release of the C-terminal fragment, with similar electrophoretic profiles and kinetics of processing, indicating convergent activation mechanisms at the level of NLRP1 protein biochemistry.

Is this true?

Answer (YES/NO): NO